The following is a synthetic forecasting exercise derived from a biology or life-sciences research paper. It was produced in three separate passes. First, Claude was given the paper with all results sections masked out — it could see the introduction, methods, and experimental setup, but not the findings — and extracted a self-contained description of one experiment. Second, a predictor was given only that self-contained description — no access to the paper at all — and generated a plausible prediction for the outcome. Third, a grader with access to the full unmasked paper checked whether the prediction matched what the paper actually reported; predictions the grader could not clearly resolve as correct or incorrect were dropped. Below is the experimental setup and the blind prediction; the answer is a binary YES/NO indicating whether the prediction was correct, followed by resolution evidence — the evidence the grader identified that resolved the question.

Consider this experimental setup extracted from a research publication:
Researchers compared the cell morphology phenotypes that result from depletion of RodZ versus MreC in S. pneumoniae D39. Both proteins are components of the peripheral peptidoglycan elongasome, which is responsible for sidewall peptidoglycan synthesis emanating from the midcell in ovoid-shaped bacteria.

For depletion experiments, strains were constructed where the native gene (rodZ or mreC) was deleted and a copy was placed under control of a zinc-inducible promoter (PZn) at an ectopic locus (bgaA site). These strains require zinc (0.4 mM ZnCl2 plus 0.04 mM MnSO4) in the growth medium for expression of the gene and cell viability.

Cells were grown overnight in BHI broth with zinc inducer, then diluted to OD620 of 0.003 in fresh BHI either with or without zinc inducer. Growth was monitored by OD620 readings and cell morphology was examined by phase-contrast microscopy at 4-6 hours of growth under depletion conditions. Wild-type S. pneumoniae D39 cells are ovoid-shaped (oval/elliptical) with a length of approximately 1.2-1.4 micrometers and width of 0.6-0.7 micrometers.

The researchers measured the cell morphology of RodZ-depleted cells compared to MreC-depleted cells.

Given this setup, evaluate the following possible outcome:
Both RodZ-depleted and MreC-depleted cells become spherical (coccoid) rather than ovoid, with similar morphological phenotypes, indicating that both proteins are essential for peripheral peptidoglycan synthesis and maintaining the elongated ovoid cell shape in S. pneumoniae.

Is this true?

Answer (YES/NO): NO